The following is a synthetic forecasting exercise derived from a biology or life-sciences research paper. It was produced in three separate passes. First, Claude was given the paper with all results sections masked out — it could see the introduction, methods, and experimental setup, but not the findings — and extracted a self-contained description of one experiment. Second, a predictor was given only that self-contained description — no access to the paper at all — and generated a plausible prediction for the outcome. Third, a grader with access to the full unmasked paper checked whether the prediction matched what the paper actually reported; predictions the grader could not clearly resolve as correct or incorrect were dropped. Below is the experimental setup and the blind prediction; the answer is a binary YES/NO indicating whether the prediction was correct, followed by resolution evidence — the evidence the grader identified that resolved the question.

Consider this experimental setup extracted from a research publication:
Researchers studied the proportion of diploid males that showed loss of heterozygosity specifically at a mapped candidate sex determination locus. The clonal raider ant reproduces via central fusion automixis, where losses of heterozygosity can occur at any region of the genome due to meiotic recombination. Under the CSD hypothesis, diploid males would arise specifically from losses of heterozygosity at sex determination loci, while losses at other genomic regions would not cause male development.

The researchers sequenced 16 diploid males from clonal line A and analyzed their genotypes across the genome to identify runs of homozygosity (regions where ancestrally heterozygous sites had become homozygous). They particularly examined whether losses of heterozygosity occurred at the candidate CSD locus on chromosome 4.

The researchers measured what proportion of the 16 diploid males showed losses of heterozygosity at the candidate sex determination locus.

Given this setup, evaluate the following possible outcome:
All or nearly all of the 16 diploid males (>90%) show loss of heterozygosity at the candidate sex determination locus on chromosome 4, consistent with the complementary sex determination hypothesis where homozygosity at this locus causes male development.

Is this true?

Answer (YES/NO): NO